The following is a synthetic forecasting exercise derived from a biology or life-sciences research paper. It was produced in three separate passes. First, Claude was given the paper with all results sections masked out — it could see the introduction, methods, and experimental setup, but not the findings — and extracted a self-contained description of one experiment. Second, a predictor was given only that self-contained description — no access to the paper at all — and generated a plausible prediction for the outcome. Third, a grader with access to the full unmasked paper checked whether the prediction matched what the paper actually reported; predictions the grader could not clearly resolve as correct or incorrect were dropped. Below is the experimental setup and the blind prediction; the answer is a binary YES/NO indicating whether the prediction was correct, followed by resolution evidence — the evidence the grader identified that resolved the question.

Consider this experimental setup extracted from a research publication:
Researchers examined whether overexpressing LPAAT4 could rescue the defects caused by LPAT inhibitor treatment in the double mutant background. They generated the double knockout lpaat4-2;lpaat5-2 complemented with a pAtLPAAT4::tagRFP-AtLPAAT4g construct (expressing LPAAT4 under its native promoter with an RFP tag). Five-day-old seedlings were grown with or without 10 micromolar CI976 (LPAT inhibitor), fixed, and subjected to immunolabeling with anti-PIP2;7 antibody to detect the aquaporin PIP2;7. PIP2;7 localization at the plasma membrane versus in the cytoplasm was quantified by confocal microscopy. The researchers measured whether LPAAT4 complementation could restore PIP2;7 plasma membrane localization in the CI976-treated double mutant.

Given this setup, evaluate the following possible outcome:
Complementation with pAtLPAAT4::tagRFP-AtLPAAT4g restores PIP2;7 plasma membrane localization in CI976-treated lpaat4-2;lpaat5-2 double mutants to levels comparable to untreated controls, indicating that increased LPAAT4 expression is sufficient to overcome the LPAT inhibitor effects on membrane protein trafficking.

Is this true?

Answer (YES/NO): NO